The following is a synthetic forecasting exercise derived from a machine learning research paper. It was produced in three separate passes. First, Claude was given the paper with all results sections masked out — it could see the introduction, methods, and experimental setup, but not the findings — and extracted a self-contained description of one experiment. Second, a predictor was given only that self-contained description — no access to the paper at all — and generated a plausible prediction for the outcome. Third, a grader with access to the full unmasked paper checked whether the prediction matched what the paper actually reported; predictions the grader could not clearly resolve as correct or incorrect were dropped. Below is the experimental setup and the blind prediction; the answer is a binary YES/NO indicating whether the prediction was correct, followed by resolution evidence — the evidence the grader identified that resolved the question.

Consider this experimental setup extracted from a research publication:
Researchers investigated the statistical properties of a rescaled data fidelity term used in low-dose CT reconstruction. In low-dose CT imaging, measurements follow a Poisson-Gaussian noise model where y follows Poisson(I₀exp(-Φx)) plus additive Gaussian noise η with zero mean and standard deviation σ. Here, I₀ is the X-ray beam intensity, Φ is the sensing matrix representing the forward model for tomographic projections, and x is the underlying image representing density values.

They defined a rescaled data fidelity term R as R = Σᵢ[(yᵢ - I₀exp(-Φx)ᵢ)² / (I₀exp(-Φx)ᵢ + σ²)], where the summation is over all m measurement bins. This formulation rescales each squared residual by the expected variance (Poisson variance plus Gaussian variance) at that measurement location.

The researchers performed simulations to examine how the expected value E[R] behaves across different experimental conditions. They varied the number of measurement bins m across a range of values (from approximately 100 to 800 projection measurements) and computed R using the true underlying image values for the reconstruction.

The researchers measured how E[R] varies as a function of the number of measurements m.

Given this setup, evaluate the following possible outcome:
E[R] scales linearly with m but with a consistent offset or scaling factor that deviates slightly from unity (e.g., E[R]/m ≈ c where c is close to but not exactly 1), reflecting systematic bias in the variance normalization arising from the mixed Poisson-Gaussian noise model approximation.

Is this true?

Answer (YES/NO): NO